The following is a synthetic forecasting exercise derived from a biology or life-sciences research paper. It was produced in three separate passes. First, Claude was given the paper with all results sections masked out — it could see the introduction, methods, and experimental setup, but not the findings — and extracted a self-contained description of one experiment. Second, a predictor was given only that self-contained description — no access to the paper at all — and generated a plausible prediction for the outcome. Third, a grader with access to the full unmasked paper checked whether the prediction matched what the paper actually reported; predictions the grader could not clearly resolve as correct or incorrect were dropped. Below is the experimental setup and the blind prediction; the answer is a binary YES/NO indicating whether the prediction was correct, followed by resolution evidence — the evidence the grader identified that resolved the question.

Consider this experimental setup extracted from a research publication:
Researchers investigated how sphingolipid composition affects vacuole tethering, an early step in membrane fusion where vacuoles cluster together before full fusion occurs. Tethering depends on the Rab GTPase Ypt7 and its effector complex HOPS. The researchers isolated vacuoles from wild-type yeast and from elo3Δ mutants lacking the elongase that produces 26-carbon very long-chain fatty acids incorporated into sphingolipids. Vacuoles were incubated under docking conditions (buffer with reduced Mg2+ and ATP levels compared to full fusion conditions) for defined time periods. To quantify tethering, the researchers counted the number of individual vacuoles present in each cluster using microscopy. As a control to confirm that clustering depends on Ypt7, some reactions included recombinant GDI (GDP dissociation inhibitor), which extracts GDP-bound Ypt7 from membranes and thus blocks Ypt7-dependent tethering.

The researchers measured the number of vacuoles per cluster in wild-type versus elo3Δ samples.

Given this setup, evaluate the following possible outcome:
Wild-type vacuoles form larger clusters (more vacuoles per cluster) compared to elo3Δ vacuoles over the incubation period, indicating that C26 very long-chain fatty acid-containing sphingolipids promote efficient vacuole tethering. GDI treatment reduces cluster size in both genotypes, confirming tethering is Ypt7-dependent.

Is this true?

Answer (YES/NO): NO